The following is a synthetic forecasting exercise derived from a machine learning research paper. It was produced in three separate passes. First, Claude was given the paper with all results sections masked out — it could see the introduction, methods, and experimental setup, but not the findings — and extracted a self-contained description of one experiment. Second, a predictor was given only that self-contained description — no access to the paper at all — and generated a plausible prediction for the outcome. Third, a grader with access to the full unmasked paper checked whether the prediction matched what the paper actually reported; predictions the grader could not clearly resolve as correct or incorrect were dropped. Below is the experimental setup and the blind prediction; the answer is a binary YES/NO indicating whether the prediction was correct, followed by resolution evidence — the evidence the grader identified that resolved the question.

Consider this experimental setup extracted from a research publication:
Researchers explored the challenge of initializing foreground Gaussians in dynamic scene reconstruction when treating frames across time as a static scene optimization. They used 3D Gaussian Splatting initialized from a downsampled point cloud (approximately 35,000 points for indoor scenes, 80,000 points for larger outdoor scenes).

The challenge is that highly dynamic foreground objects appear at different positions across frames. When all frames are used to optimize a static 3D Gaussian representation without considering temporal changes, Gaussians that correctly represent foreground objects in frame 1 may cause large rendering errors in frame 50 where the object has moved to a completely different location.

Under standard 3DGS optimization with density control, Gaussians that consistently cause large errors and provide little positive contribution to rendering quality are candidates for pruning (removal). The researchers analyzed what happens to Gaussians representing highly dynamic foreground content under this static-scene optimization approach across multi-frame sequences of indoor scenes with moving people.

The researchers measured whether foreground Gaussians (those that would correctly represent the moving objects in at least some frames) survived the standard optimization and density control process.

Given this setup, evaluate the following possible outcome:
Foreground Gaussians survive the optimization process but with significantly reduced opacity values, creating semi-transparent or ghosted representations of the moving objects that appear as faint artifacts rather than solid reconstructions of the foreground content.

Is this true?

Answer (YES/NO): NO